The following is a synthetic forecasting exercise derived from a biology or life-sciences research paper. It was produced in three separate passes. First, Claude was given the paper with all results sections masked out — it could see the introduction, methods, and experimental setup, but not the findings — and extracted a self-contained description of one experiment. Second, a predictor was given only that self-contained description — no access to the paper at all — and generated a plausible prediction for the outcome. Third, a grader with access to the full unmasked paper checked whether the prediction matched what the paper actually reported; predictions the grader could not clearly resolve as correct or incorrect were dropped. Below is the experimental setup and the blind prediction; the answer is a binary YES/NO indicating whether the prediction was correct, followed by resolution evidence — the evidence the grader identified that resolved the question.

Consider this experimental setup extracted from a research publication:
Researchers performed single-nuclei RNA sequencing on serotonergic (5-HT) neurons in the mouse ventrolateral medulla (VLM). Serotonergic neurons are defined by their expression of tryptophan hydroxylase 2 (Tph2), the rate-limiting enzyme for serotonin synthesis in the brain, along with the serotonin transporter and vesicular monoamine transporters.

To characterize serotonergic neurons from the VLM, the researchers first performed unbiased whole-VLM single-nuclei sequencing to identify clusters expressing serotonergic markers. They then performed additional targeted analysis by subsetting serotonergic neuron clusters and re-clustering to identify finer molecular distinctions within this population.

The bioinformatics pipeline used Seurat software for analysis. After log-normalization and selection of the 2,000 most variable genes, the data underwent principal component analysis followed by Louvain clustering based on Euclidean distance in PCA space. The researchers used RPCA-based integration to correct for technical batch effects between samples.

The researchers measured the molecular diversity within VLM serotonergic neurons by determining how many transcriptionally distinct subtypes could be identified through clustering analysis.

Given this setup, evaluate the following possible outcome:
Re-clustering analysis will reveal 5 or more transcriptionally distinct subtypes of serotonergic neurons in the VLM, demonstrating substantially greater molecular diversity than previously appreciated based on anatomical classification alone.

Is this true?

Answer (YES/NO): YES